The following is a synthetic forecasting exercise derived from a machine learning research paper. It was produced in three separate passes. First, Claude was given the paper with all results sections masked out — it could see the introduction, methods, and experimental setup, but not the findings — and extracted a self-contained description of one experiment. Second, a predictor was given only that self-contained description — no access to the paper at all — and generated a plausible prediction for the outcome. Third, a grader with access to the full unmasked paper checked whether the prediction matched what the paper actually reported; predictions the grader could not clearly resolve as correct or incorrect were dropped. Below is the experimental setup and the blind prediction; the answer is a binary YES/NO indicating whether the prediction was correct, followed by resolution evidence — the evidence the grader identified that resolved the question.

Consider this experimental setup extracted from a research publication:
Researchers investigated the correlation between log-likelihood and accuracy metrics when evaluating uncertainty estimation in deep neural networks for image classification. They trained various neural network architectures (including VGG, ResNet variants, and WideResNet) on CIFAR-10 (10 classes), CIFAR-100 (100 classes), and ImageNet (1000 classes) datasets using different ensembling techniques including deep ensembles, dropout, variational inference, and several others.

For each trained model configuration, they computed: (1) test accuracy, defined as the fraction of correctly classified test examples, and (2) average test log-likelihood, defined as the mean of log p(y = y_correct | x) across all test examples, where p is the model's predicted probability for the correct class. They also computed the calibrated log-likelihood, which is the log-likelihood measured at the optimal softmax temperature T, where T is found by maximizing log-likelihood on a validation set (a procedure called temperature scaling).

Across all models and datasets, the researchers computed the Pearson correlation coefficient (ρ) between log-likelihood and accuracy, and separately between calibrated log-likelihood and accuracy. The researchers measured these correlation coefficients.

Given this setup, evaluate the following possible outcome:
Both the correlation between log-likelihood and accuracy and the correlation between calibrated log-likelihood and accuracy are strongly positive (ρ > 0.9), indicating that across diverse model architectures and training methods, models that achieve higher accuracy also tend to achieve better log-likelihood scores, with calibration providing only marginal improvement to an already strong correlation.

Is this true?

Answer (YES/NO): NO